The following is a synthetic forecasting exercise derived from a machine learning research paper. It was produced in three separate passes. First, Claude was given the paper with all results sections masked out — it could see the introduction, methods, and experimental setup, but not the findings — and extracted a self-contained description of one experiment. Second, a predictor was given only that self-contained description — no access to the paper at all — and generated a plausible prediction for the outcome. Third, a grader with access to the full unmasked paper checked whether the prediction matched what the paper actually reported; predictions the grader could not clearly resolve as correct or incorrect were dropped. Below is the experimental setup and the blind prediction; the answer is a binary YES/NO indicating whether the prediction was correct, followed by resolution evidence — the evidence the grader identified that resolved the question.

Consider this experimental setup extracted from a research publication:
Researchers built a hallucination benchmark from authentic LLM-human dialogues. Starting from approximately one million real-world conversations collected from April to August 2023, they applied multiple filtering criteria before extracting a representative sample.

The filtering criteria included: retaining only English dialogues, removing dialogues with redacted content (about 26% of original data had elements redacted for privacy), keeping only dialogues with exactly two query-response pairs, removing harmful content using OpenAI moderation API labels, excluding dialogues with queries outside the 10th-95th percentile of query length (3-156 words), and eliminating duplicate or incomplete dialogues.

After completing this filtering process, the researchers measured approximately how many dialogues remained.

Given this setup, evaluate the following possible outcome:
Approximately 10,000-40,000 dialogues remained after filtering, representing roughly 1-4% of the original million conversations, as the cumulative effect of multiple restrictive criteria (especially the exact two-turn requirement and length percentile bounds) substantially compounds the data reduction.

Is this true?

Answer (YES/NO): NO